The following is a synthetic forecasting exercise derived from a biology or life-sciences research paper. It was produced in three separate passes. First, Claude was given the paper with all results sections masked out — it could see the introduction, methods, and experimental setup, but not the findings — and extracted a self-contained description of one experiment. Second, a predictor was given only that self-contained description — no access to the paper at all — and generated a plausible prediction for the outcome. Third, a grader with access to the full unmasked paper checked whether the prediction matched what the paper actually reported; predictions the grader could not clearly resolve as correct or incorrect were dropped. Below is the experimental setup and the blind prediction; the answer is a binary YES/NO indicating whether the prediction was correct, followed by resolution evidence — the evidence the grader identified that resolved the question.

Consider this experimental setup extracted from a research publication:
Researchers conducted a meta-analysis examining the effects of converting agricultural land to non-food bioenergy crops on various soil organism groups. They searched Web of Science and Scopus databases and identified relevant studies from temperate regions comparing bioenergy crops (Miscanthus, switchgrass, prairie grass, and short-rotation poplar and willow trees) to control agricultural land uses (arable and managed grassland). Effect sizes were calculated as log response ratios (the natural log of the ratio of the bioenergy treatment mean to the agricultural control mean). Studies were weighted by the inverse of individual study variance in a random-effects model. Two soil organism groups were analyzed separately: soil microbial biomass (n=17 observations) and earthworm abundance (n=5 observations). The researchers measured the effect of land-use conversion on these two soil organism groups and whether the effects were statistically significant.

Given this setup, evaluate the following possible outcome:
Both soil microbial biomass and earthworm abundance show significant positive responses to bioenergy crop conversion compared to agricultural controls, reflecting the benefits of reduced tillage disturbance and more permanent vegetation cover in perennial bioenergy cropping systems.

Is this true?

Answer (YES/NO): NO